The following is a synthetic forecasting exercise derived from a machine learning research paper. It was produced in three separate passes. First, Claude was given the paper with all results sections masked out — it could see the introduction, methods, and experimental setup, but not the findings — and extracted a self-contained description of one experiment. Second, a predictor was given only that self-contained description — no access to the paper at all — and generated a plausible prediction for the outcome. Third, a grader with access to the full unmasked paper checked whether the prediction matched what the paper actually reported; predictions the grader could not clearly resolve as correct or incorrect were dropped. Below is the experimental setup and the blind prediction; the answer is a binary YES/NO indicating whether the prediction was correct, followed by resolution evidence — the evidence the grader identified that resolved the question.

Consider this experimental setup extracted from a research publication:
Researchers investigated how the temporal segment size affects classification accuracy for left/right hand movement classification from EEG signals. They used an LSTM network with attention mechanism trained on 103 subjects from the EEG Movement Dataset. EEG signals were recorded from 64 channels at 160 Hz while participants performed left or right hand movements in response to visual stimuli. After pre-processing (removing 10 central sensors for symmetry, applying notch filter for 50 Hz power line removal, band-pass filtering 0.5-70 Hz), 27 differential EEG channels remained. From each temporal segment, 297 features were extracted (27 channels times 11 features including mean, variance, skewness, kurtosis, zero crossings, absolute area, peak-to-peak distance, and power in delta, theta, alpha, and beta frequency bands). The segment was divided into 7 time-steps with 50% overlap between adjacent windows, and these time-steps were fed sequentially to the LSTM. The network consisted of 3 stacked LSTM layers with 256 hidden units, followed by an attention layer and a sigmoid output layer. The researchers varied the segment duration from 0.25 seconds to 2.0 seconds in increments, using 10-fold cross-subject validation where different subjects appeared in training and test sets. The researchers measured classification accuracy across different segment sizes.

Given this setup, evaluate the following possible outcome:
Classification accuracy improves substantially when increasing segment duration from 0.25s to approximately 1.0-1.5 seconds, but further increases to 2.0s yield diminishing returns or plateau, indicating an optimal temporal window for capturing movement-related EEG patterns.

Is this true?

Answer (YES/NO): NO